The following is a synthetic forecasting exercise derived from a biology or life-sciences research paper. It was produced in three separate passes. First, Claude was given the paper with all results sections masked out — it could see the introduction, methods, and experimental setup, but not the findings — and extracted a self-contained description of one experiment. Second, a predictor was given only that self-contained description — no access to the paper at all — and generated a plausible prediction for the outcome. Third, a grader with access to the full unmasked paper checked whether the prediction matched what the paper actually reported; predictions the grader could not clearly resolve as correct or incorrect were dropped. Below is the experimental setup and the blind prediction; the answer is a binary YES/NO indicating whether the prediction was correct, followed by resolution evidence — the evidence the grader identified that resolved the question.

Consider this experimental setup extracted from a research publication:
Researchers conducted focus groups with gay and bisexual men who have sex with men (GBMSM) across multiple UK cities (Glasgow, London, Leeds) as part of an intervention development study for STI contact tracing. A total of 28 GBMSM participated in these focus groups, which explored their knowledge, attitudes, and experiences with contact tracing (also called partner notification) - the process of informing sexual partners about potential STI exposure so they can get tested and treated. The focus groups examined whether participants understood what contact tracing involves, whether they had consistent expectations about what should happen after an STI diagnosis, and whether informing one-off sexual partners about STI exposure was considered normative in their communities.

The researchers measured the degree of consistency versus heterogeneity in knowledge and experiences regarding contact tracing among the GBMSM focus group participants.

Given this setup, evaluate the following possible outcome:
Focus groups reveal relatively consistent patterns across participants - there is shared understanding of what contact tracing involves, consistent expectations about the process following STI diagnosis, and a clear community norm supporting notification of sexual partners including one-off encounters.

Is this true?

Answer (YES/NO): NO